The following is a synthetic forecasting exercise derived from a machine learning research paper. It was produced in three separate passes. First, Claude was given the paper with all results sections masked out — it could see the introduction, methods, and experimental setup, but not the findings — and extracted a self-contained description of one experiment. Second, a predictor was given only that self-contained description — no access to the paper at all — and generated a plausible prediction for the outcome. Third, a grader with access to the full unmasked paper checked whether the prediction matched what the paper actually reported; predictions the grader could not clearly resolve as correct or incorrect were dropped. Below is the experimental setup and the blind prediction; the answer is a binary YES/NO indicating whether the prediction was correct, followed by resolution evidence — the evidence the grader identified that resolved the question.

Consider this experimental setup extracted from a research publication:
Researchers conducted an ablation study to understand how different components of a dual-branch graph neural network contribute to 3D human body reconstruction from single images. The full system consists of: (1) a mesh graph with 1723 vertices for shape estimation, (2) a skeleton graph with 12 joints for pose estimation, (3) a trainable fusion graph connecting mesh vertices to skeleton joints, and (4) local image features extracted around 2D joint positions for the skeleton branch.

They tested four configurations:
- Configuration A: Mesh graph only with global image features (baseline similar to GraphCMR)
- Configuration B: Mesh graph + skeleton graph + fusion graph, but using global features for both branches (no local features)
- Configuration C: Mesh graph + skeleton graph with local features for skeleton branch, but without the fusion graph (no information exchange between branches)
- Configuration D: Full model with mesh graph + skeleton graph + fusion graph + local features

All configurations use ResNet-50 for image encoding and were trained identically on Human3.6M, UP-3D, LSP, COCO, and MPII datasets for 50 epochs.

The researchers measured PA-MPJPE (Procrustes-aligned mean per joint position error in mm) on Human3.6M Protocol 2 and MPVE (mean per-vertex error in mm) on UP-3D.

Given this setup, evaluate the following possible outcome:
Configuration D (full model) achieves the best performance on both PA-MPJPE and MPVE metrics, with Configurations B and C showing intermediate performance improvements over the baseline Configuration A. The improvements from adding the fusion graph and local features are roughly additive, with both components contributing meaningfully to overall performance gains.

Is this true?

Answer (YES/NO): NO